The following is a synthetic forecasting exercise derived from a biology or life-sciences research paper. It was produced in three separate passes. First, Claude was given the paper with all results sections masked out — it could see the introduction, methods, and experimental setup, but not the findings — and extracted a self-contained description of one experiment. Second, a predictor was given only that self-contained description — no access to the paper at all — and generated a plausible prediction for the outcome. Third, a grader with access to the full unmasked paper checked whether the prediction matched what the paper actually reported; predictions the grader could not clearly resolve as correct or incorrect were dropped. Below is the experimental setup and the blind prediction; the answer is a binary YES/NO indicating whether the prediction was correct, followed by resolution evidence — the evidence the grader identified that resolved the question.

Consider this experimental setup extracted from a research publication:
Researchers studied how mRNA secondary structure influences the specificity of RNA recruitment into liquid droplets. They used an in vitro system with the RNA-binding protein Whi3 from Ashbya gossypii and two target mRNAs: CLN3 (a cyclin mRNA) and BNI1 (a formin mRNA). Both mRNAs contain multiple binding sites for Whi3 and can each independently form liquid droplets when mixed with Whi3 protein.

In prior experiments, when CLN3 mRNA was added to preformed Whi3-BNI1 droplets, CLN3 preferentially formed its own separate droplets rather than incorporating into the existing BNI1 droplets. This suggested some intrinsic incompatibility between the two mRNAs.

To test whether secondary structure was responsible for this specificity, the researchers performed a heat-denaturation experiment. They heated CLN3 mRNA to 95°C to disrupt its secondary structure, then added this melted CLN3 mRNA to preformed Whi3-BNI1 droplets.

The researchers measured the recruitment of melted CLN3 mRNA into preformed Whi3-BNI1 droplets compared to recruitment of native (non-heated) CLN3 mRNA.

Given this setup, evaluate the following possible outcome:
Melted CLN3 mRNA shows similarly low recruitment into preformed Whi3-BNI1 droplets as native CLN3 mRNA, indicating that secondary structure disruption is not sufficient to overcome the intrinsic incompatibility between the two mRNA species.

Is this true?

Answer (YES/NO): NO